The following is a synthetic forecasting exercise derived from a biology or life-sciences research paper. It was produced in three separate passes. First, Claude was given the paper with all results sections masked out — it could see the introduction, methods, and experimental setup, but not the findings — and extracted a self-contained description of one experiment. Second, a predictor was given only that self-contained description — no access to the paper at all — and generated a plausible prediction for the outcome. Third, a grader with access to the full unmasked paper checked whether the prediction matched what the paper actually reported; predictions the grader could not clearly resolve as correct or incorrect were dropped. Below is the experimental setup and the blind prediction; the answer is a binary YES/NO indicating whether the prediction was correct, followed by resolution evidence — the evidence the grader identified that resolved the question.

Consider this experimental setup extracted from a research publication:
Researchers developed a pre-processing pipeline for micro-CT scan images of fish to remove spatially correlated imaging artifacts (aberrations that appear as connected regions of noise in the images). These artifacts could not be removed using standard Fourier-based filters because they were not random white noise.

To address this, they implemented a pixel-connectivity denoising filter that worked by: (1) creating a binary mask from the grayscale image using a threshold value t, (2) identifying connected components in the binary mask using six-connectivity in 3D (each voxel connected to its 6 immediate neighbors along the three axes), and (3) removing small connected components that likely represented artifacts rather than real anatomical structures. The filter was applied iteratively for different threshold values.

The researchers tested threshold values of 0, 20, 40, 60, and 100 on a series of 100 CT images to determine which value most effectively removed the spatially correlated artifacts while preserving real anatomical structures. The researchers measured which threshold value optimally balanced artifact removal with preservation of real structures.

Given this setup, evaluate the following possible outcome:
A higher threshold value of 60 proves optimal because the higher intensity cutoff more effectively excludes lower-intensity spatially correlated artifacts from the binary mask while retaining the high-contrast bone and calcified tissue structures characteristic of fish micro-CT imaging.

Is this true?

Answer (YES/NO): YES